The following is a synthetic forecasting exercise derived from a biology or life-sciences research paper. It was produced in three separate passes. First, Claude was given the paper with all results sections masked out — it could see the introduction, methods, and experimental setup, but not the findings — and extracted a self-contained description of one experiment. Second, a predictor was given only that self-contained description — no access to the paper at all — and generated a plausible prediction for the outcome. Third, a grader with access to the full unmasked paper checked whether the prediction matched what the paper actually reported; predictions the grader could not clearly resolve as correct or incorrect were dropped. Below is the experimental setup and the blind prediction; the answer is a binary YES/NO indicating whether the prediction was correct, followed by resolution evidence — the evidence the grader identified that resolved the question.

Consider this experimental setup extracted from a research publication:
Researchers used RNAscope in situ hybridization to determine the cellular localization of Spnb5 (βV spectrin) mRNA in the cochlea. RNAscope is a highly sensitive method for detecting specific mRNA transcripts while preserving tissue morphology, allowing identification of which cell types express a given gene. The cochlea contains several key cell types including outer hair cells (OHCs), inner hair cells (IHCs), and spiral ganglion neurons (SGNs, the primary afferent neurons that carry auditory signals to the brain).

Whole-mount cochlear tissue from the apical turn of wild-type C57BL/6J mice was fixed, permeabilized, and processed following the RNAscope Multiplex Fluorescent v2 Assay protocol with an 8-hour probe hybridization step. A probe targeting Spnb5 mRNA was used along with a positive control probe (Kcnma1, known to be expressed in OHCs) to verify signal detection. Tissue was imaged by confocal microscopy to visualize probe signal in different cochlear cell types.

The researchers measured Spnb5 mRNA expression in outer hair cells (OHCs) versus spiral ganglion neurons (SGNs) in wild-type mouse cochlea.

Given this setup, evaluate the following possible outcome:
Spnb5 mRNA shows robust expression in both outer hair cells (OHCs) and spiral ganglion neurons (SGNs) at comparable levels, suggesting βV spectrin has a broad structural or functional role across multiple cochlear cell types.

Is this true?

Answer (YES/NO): NO